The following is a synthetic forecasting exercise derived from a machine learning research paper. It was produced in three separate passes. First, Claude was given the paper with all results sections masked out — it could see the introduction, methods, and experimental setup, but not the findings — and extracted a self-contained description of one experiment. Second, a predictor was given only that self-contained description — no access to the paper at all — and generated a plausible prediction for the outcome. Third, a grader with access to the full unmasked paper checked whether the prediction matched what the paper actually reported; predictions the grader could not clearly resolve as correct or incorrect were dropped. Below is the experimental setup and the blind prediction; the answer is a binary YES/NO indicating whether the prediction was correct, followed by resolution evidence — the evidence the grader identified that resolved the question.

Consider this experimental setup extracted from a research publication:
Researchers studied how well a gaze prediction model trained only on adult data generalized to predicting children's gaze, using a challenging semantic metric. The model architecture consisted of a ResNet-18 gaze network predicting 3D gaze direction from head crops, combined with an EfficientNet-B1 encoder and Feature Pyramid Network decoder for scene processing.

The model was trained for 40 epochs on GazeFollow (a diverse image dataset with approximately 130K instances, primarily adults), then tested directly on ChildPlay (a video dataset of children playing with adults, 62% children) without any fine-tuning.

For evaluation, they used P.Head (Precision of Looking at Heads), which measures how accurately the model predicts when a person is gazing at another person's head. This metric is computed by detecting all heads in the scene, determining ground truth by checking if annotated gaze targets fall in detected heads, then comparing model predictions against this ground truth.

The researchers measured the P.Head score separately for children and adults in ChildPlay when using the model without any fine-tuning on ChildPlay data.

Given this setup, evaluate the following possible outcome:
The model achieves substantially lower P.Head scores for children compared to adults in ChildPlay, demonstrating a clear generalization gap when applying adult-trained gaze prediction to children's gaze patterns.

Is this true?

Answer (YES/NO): YES